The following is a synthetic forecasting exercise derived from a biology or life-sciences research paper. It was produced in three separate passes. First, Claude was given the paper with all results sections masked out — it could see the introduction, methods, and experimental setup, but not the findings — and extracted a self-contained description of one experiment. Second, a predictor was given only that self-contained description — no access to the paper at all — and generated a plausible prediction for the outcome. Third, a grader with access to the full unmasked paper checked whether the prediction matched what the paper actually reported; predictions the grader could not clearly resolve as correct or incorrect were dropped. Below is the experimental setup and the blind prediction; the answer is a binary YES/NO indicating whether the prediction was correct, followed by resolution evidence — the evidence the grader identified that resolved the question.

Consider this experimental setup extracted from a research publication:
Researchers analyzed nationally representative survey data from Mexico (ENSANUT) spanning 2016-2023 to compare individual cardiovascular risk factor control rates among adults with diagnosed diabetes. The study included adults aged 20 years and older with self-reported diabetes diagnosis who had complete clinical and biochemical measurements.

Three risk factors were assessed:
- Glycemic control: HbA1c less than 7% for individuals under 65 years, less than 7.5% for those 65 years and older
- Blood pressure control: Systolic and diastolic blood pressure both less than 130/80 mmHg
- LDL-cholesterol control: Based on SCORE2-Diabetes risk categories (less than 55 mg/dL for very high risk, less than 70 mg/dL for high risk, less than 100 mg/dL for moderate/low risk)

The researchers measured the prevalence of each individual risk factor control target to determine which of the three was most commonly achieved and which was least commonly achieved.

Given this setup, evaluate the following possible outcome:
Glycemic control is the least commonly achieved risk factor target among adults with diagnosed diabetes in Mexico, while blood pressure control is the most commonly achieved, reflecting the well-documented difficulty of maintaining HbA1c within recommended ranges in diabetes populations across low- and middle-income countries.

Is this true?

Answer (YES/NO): NO